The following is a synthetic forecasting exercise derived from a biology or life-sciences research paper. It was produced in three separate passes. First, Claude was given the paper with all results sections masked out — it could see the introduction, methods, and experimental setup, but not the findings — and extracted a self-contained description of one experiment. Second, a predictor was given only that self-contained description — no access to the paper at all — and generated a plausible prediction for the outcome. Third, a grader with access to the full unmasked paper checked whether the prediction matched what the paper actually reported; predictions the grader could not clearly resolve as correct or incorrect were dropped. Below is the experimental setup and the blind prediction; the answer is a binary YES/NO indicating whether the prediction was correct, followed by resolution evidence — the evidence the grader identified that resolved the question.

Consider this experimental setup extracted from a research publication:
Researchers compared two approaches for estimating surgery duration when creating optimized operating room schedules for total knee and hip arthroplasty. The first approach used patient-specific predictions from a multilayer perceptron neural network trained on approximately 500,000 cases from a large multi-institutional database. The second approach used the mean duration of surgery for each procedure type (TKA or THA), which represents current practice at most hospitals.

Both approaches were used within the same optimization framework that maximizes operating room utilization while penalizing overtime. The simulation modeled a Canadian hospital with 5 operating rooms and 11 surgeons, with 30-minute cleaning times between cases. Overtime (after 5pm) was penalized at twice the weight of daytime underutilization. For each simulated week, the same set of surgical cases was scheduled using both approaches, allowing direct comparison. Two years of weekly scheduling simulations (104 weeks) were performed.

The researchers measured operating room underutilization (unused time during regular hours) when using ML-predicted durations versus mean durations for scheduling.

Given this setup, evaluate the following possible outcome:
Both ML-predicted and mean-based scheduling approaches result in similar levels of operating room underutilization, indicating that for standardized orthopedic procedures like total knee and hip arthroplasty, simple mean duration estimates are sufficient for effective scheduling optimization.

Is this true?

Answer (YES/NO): NO